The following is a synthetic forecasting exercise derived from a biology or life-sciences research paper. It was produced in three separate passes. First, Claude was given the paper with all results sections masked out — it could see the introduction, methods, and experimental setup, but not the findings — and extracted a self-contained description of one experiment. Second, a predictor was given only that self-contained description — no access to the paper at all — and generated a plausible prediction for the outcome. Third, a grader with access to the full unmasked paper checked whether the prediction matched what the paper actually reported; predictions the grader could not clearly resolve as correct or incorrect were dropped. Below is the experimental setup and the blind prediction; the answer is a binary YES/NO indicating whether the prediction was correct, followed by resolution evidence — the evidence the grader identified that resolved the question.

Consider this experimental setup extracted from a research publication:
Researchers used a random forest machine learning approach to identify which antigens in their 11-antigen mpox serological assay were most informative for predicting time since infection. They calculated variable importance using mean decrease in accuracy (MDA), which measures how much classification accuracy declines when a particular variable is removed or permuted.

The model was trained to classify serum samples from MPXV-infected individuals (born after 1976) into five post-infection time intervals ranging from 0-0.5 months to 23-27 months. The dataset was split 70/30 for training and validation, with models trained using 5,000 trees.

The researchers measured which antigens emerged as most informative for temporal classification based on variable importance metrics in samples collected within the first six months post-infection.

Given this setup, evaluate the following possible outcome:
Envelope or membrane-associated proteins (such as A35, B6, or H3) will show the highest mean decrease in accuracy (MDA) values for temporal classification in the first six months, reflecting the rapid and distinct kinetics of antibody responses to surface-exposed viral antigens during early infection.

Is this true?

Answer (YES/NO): NO